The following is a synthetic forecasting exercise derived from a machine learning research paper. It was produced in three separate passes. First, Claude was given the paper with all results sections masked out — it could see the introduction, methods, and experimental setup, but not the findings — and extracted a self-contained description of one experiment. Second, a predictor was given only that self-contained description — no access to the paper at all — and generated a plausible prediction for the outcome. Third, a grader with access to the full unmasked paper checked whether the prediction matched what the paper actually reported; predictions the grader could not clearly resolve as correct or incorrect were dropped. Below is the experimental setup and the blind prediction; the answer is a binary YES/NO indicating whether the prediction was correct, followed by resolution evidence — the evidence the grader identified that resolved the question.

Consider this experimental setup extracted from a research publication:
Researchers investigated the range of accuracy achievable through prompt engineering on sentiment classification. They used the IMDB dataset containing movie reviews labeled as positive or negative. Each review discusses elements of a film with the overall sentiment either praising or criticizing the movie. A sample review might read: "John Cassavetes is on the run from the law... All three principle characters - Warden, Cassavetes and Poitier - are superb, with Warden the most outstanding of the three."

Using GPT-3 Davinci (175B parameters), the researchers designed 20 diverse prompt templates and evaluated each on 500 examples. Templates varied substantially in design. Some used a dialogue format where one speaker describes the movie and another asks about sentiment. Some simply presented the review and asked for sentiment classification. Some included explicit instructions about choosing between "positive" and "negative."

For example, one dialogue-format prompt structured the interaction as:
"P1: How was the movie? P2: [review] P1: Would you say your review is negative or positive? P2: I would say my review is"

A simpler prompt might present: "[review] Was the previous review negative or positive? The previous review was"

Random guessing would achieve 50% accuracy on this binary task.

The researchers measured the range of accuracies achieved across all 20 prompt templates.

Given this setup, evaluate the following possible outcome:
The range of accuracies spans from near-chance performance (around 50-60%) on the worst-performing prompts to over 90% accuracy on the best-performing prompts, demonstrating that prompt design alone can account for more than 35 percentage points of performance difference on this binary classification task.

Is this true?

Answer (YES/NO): NO